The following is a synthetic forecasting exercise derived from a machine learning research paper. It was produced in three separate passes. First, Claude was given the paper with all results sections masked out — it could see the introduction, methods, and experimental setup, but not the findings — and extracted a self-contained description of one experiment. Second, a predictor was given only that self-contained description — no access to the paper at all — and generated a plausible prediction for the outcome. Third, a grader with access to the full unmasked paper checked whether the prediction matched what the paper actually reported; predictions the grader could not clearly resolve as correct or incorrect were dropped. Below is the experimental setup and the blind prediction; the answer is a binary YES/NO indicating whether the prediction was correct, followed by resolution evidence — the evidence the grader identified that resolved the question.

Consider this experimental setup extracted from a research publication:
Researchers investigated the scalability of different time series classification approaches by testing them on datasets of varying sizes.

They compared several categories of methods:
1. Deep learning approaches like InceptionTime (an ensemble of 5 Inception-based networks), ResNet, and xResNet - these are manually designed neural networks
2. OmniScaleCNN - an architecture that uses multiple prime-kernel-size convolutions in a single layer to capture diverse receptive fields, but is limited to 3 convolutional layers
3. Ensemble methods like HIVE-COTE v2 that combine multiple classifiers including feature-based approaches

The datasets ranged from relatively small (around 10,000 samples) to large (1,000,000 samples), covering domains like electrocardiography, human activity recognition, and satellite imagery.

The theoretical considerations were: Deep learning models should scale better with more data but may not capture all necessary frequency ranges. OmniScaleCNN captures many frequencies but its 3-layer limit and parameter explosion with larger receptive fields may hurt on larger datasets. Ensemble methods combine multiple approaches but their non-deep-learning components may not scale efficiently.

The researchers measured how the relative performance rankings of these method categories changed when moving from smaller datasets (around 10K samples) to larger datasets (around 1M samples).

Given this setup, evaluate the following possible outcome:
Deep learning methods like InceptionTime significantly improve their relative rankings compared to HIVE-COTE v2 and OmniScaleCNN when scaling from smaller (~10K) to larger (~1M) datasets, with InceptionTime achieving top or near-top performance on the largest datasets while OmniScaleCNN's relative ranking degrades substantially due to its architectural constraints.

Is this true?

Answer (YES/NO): NO